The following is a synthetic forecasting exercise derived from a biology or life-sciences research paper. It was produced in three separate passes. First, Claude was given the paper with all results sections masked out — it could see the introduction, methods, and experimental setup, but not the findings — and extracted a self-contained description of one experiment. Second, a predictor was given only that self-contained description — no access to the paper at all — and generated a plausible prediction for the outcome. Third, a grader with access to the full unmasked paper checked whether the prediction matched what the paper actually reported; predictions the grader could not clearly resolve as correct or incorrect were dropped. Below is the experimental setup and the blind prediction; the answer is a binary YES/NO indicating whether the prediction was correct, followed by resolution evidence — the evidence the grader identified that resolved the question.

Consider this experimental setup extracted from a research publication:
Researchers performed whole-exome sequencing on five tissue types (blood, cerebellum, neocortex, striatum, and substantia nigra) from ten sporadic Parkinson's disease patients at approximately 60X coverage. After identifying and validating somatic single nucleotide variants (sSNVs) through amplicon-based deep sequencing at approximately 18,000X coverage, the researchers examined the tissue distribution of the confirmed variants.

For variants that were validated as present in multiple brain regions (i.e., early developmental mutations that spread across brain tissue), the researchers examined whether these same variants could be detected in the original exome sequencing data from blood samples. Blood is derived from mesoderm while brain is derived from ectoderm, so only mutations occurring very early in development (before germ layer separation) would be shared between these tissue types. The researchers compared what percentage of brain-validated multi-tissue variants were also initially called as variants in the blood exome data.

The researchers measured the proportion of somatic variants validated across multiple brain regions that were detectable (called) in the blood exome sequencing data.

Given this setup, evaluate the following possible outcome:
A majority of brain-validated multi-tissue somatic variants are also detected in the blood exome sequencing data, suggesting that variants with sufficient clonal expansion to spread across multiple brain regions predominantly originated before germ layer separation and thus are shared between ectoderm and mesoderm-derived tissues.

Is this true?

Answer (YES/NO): YES